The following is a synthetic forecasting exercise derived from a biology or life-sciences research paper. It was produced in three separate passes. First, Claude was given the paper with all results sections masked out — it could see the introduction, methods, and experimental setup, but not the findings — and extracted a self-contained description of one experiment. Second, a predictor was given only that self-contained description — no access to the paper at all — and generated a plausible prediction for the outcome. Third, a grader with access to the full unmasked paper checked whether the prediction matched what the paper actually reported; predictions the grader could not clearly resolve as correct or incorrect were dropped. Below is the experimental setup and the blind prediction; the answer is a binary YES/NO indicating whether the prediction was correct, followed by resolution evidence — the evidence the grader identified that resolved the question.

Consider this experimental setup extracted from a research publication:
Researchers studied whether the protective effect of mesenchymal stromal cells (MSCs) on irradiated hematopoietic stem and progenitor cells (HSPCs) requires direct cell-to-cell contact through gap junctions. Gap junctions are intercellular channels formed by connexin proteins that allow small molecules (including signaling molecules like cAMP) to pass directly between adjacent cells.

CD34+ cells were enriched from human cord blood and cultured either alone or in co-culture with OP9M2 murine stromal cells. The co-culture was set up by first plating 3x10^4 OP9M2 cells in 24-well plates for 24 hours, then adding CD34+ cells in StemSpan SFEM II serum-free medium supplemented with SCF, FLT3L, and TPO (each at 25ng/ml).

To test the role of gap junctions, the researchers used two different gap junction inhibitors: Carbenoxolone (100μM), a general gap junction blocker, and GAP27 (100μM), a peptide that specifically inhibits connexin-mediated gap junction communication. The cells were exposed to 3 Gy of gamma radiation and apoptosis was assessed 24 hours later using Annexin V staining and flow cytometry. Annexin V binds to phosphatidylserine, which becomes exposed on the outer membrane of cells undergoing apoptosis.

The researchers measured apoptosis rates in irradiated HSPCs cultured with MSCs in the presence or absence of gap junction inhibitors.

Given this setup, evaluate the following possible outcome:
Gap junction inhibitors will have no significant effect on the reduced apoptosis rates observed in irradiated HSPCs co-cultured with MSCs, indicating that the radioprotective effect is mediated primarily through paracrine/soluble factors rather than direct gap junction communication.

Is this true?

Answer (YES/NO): NO